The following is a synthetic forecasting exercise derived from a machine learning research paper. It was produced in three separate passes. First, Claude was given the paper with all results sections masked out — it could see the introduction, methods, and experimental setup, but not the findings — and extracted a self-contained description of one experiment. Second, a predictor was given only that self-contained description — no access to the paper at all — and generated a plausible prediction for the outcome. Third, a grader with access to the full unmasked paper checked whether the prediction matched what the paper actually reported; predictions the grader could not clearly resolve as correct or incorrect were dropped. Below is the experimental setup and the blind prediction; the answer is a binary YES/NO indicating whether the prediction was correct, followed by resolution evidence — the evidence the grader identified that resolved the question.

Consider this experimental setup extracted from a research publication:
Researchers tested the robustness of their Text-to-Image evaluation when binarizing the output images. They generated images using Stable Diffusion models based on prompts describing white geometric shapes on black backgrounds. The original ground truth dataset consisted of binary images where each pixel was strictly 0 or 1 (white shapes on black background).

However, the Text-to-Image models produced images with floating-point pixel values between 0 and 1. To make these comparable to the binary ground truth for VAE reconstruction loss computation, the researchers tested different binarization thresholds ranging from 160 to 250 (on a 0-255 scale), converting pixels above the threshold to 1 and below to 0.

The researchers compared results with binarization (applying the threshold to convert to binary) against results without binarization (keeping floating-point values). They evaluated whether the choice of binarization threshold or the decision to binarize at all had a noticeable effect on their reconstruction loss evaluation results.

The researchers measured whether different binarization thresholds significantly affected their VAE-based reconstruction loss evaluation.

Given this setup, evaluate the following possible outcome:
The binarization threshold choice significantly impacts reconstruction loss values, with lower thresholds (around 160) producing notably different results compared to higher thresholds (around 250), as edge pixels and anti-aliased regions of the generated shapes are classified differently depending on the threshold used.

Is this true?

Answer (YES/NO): NO